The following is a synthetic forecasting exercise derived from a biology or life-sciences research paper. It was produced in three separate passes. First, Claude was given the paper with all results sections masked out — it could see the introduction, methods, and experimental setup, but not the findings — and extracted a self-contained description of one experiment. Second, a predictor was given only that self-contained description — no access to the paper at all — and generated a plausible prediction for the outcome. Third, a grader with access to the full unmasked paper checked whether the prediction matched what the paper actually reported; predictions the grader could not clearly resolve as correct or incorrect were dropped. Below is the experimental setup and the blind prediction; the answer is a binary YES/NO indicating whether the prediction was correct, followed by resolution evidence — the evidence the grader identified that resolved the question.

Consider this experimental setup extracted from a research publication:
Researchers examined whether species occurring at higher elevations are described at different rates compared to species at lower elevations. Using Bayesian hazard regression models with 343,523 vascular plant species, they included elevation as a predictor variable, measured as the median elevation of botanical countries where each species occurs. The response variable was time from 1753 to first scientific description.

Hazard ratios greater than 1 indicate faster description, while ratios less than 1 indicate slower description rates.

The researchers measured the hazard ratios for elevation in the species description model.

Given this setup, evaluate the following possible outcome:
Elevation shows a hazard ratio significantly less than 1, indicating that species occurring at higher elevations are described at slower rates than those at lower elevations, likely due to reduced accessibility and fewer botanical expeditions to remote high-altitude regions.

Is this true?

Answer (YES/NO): NO